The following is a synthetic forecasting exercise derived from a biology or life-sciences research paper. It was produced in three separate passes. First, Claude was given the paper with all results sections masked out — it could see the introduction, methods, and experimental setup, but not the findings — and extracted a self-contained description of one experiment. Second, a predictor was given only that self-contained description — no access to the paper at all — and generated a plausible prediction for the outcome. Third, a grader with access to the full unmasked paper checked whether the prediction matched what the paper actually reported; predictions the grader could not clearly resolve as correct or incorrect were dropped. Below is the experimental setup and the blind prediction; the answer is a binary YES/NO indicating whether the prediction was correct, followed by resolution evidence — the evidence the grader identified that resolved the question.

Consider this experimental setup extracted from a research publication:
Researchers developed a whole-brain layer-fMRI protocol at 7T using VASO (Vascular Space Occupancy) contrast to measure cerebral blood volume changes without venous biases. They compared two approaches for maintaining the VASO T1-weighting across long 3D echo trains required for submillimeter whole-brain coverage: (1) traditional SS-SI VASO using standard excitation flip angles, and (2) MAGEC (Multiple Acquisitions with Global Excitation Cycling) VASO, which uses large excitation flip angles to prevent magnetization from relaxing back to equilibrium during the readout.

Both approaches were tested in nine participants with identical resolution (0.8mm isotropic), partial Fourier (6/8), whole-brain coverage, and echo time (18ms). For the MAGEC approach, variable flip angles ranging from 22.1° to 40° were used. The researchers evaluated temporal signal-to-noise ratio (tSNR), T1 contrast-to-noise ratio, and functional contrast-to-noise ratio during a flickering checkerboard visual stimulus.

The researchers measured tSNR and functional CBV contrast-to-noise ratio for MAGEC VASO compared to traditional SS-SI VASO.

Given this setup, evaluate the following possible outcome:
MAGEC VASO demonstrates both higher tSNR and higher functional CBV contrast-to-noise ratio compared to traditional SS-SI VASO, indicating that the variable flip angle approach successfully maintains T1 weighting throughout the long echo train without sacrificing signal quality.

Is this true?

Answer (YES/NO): NO